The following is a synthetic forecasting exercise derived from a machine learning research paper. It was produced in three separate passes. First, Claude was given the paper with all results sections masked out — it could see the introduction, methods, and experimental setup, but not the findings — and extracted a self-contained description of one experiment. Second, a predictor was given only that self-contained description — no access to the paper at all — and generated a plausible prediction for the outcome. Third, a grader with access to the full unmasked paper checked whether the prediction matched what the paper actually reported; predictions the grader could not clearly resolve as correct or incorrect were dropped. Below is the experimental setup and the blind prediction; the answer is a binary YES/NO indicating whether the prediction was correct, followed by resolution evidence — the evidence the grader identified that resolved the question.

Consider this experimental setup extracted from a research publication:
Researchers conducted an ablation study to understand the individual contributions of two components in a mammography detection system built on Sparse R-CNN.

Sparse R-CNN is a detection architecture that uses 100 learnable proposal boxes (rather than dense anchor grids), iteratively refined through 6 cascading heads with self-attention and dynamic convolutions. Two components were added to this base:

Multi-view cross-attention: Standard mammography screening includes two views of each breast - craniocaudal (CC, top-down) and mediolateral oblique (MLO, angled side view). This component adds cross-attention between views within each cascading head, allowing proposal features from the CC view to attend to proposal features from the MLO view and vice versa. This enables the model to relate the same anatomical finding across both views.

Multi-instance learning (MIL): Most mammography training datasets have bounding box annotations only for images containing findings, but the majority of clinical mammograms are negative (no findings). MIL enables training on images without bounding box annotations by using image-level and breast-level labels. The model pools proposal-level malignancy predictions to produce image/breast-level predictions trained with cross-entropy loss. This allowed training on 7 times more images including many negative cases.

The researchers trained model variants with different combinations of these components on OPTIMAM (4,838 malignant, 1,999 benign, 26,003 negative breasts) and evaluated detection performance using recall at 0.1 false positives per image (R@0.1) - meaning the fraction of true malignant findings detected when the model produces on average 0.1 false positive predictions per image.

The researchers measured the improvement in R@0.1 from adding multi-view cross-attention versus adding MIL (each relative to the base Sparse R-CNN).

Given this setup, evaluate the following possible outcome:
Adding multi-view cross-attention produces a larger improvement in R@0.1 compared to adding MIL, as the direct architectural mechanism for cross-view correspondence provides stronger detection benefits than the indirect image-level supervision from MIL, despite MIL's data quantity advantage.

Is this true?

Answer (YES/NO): NO